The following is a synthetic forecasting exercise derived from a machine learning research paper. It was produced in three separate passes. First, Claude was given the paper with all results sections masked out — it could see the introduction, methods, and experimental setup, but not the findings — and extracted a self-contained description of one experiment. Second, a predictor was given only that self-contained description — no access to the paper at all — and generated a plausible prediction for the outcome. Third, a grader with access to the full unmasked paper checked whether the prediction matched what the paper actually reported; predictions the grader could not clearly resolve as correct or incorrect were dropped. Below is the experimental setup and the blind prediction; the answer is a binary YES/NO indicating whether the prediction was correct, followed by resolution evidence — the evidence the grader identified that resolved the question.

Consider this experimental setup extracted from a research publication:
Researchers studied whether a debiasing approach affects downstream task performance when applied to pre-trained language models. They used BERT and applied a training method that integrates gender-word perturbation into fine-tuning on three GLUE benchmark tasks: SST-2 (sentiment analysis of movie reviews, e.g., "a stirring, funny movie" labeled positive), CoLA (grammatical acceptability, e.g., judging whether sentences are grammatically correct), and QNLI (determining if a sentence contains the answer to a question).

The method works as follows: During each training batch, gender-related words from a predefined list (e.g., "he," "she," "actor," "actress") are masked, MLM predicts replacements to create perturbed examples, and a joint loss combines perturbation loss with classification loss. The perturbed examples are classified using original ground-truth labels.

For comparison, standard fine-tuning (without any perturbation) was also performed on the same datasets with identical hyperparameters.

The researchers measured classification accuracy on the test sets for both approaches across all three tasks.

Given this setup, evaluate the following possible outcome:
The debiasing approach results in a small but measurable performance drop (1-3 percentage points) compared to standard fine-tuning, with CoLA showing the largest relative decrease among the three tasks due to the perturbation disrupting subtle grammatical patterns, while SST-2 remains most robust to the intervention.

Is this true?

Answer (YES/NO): NO